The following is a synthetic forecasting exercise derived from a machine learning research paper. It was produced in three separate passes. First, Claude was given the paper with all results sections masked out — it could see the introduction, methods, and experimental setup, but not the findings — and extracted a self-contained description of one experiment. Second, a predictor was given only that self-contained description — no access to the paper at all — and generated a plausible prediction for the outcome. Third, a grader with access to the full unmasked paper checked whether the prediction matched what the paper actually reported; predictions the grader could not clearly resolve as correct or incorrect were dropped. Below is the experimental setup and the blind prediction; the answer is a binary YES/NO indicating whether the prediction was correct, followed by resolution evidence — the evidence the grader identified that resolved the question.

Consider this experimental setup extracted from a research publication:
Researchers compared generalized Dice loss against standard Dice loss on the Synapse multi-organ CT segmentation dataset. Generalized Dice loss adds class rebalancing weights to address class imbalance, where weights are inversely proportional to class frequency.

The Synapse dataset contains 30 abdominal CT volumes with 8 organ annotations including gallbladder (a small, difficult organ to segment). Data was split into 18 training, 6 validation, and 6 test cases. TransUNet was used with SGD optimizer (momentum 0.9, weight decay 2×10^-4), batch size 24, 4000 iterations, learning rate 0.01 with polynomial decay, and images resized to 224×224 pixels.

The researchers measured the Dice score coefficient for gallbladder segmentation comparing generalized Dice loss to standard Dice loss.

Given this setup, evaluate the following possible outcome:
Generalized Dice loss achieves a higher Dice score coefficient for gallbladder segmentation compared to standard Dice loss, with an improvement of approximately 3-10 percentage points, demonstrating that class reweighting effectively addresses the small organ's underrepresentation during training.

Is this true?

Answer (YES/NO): NO